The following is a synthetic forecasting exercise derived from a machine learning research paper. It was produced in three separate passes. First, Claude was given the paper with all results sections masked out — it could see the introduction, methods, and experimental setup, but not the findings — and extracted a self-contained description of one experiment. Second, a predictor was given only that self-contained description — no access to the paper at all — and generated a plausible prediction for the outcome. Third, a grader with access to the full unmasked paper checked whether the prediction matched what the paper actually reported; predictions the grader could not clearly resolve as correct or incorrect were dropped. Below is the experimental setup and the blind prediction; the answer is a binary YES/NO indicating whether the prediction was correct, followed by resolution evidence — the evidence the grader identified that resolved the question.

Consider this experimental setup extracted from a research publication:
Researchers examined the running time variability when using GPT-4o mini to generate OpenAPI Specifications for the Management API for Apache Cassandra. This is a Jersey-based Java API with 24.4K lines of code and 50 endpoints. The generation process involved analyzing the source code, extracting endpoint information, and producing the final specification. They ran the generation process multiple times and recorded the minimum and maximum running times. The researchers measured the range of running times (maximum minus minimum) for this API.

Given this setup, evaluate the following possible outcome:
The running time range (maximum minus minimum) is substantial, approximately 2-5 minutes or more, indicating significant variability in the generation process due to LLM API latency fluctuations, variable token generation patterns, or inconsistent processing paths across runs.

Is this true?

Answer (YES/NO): YES